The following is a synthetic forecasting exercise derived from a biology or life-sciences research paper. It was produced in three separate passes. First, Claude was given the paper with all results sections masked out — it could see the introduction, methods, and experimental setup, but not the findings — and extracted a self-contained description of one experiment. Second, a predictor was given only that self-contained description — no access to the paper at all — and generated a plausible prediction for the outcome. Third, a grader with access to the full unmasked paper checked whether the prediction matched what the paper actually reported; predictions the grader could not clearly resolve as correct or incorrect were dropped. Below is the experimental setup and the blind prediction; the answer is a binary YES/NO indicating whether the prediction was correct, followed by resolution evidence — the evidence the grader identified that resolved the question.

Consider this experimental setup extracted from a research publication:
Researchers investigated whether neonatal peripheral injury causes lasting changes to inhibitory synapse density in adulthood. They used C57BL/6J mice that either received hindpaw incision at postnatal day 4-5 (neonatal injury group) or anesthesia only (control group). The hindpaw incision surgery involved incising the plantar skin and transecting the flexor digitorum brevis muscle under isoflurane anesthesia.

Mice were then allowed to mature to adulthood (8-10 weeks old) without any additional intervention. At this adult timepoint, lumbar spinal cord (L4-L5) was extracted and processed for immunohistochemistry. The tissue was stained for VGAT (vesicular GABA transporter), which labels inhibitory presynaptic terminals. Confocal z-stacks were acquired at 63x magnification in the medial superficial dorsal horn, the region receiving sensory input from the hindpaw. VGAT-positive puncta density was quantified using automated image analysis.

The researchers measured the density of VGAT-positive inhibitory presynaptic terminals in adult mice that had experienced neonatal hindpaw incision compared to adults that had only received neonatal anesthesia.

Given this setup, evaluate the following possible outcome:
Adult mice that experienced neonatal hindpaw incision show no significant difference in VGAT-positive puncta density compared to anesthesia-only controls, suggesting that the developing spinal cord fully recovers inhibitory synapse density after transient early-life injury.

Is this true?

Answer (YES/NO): NO